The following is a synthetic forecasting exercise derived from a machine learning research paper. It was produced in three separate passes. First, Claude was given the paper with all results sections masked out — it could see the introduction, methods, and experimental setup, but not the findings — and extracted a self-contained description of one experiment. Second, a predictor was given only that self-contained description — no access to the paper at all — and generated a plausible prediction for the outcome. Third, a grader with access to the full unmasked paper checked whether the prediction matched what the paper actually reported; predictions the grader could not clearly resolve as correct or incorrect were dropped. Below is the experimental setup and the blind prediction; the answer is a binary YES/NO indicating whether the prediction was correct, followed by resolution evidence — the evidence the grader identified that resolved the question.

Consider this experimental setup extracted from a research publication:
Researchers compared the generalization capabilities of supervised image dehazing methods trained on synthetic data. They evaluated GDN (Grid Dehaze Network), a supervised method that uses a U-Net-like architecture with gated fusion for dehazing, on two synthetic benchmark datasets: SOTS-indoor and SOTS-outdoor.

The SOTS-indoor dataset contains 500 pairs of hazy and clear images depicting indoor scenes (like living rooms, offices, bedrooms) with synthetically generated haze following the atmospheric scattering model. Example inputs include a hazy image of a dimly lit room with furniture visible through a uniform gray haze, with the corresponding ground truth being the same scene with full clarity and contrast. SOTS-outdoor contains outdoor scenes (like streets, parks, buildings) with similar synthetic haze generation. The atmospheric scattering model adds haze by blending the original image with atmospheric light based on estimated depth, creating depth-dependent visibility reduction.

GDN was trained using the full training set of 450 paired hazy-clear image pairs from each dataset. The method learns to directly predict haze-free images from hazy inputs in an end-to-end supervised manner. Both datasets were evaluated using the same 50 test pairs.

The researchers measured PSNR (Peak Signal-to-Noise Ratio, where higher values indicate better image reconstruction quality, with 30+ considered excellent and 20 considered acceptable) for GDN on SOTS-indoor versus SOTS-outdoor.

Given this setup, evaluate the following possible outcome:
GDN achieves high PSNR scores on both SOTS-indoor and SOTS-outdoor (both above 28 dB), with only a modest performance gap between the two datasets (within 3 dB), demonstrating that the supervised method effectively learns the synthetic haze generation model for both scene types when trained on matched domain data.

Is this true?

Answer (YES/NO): NO